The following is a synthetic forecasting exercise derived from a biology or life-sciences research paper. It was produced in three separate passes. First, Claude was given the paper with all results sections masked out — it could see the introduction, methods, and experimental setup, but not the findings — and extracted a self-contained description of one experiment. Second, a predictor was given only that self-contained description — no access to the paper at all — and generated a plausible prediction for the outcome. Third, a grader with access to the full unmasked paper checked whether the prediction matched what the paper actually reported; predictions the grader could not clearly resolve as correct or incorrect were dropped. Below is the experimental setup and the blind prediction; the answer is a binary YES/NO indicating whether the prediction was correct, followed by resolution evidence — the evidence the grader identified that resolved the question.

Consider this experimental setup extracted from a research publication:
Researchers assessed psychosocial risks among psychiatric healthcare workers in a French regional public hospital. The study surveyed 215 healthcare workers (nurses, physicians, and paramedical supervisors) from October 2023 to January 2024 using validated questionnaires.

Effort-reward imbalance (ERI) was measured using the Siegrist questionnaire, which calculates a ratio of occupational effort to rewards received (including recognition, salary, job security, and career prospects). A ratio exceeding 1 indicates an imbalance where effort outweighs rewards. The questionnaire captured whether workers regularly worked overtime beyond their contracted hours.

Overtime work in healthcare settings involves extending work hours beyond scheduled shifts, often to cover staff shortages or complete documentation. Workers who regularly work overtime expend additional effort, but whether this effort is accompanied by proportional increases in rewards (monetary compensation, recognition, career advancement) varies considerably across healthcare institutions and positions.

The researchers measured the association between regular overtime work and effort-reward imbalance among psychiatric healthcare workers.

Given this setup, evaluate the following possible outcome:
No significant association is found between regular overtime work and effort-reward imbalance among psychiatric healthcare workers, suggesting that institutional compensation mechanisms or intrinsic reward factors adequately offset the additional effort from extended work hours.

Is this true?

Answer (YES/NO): NO